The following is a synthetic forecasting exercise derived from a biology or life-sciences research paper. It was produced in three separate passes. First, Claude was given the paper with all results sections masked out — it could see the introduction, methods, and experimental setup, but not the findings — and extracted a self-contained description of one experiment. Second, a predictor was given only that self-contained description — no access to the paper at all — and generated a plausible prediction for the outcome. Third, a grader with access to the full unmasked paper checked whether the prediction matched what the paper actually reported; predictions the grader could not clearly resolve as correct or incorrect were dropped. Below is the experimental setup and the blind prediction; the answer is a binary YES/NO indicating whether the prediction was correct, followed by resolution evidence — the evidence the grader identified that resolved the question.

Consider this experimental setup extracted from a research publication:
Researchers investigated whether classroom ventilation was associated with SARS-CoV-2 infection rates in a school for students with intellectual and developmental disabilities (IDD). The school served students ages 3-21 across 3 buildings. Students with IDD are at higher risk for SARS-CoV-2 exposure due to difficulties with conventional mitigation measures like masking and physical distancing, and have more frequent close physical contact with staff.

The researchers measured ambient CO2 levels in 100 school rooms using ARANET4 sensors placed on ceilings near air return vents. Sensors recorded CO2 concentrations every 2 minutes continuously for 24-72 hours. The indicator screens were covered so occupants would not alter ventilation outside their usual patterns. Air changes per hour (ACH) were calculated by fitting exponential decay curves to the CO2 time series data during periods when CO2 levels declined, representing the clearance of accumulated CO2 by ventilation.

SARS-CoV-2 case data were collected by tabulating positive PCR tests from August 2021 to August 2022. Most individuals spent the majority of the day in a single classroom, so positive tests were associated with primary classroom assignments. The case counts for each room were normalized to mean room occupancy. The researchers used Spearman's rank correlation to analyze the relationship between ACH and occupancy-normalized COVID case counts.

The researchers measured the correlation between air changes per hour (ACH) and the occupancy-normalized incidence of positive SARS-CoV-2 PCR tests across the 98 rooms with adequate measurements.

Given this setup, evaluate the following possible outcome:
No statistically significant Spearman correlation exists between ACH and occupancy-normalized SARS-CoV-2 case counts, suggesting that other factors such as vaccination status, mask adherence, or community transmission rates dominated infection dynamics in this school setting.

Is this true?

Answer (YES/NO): YES